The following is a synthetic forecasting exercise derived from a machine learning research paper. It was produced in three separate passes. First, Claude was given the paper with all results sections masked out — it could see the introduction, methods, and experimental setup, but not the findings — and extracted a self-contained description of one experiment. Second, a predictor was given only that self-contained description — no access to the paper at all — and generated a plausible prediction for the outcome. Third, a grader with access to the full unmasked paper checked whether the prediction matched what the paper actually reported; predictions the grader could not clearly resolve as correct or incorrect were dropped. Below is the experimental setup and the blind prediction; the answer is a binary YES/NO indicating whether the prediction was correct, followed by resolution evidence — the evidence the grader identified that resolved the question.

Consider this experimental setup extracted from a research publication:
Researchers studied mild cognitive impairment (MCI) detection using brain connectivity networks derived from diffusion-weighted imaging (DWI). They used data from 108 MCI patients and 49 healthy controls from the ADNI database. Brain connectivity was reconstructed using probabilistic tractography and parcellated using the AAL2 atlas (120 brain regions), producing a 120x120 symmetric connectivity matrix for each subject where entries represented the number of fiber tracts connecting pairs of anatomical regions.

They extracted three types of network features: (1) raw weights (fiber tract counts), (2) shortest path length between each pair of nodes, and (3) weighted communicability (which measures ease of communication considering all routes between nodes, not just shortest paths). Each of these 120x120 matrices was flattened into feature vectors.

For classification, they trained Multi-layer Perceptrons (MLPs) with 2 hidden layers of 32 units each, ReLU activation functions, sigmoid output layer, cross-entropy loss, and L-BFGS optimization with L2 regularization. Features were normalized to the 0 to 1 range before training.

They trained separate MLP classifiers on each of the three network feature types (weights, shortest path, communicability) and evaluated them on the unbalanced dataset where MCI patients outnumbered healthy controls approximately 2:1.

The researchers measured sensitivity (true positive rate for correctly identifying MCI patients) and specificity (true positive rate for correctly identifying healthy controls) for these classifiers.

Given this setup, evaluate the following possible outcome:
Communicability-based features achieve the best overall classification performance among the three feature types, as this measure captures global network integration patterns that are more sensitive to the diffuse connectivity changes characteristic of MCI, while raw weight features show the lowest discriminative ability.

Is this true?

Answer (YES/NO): NO